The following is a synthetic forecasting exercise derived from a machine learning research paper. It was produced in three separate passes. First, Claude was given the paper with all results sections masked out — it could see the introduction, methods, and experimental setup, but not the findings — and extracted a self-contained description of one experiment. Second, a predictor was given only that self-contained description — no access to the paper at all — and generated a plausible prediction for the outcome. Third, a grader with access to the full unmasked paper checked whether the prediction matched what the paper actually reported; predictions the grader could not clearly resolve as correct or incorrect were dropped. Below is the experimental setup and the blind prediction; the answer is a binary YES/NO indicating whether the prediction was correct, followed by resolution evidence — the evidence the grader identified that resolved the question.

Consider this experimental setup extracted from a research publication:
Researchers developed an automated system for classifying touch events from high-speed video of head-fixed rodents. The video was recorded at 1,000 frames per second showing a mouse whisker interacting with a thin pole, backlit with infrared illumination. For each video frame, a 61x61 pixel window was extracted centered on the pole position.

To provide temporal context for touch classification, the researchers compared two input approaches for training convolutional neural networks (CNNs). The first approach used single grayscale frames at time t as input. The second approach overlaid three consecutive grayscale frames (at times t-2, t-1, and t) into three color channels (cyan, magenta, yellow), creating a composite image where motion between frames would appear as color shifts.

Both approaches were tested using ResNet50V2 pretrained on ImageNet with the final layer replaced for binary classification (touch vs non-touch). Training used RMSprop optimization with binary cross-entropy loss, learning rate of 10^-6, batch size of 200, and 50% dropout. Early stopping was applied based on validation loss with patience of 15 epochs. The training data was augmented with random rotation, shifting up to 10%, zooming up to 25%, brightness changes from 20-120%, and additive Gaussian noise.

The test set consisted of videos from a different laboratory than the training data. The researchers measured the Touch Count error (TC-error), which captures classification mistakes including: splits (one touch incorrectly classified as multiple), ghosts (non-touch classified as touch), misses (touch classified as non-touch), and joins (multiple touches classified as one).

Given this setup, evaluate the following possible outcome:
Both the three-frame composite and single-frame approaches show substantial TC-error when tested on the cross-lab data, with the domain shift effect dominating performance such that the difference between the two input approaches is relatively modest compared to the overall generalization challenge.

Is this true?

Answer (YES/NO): NO